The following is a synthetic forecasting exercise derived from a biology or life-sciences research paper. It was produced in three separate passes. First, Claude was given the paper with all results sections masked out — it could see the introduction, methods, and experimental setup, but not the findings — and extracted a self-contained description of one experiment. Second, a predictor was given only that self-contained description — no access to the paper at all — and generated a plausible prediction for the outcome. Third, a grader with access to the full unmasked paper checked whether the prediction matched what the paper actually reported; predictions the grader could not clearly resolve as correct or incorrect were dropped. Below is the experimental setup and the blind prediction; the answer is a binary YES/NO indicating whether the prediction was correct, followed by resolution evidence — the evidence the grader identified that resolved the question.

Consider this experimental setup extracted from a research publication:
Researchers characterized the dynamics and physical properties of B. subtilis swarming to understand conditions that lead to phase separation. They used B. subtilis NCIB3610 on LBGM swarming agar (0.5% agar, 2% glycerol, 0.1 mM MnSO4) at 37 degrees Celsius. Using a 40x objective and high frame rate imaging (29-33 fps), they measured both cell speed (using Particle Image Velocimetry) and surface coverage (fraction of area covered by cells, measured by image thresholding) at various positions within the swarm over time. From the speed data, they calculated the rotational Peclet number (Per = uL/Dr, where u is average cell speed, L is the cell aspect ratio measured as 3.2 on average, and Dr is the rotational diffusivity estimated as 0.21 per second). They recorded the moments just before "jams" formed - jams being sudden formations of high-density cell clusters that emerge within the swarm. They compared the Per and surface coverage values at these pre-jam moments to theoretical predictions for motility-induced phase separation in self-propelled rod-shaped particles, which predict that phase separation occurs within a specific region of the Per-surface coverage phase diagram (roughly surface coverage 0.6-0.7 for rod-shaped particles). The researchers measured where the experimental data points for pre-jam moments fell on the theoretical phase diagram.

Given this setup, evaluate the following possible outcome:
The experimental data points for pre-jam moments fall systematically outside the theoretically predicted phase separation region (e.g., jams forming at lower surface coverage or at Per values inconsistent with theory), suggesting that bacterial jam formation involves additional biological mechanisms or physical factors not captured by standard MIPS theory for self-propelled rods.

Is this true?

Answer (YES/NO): NO